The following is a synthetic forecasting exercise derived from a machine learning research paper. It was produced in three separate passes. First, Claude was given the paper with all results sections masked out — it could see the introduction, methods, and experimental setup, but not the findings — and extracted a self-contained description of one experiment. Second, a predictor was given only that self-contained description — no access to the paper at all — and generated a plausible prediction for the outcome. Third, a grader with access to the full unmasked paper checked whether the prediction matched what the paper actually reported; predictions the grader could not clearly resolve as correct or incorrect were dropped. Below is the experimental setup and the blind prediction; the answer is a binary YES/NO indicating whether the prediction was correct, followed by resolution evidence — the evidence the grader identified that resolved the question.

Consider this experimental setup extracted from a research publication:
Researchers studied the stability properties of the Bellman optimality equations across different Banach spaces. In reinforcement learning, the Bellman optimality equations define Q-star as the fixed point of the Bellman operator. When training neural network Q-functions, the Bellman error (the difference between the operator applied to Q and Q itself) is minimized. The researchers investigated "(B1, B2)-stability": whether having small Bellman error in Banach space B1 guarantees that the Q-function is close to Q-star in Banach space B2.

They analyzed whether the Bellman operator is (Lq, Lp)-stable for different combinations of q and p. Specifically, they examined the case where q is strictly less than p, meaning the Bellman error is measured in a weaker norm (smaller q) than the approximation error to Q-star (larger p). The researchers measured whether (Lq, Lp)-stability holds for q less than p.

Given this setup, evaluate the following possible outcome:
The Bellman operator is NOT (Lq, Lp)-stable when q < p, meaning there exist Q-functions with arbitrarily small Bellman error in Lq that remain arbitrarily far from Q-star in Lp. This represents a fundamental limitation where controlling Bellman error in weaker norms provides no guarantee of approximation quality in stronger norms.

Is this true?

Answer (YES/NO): YES